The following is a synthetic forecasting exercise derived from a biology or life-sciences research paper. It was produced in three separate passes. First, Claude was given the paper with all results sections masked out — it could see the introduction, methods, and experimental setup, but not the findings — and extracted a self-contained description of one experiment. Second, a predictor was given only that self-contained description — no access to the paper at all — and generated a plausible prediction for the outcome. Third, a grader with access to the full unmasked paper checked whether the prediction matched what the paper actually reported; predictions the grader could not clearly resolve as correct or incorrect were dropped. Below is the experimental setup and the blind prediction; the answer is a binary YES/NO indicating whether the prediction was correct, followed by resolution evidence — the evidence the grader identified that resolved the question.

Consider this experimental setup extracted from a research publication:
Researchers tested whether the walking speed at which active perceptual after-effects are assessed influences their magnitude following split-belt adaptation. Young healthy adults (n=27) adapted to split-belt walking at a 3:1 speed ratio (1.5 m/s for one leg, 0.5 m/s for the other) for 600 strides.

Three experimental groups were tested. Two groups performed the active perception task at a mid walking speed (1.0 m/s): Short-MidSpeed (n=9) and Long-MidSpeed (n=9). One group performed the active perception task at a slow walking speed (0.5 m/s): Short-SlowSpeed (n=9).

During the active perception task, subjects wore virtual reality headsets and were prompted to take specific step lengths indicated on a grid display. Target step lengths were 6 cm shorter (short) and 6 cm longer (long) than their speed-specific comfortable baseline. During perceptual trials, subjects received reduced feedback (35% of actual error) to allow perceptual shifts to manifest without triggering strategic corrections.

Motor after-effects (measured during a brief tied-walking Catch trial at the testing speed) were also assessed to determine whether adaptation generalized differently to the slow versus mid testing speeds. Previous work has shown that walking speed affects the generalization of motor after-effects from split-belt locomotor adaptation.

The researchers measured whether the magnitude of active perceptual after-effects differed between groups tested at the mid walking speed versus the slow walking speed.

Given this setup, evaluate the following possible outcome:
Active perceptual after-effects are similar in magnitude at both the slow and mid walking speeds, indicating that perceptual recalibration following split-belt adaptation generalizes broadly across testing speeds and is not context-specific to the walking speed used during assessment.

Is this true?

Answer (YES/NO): YES